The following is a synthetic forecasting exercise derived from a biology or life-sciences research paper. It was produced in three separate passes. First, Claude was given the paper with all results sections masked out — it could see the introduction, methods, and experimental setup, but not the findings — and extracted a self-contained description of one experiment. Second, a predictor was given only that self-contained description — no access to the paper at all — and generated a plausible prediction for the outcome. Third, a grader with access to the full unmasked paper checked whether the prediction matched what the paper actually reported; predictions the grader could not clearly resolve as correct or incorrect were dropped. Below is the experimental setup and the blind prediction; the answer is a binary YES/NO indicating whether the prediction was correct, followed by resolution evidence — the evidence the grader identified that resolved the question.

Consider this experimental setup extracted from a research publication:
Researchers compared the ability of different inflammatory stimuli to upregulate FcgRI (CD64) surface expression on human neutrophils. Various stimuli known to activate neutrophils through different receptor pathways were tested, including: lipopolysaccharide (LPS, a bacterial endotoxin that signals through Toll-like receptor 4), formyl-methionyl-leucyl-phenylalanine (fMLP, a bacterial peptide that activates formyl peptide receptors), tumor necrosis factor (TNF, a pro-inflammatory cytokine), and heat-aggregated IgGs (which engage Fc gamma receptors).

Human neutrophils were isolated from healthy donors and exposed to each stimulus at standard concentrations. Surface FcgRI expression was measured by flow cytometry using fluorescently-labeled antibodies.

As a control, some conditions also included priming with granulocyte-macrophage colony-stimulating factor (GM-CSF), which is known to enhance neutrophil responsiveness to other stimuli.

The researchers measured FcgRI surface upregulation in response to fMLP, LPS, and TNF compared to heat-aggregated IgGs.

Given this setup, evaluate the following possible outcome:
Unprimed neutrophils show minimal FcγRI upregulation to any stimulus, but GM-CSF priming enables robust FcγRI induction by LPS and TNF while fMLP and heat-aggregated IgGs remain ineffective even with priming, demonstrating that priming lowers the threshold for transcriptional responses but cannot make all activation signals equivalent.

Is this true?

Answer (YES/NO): NO